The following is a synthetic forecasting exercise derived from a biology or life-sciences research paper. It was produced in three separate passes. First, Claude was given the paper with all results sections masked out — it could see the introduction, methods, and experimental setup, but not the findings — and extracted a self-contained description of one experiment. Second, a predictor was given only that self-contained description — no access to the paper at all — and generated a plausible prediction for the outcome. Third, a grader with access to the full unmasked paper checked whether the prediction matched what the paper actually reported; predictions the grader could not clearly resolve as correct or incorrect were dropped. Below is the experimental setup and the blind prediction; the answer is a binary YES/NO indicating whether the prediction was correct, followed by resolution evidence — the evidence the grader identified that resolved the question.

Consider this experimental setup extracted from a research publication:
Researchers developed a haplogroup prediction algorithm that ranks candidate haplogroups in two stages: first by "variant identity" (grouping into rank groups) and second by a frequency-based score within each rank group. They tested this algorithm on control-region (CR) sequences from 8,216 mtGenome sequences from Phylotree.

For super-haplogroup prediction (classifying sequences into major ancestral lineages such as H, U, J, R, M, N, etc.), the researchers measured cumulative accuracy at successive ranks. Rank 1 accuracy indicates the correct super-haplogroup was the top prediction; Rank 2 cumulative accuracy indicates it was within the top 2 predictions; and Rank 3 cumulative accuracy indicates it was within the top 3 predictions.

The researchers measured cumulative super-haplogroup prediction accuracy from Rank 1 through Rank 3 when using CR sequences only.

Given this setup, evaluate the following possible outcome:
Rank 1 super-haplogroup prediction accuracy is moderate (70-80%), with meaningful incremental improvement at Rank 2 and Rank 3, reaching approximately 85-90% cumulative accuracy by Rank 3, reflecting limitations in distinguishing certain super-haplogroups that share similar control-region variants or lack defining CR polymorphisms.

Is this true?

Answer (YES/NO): NO